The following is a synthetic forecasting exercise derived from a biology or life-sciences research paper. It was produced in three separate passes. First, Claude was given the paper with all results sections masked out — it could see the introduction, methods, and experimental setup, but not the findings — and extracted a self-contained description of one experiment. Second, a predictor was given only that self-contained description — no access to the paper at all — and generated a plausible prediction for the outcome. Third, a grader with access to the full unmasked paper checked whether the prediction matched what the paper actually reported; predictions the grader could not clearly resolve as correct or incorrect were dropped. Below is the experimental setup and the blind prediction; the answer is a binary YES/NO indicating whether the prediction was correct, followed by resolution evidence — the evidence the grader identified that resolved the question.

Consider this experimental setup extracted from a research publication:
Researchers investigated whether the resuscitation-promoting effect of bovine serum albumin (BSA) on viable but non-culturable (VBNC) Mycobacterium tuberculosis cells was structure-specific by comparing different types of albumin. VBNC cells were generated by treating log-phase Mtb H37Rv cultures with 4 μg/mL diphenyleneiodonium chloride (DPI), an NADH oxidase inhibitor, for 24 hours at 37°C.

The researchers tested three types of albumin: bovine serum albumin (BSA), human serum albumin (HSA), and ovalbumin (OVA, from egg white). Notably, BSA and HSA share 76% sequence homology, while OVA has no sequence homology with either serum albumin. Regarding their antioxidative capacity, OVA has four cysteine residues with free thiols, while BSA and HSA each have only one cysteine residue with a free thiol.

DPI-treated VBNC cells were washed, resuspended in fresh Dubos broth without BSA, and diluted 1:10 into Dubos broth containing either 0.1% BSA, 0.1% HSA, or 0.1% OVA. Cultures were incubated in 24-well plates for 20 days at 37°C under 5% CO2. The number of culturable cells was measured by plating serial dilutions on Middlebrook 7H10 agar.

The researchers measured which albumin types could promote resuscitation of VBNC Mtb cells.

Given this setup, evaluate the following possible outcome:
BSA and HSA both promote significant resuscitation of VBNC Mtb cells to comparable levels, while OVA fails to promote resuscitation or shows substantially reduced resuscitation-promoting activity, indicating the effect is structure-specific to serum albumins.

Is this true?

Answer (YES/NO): YES